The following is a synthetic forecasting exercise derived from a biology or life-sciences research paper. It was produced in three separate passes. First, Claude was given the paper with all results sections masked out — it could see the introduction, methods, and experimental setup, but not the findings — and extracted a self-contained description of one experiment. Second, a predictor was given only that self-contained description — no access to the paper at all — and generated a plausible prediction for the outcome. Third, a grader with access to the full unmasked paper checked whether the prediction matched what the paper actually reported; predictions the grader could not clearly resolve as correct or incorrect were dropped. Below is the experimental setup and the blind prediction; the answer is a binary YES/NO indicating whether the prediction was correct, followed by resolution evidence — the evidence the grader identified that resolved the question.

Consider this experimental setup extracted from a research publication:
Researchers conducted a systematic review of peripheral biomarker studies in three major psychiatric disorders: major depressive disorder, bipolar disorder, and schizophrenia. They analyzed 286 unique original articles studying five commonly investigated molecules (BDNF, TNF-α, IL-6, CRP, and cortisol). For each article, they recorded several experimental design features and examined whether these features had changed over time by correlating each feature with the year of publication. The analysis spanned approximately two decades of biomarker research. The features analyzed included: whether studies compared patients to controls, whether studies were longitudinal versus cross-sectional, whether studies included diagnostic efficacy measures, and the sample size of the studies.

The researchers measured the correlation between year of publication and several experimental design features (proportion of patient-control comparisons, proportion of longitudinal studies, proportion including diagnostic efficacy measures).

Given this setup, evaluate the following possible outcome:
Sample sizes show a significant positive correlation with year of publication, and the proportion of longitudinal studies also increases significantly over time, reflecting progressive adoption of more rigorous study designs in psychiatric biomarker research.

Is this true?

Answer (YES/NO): NO